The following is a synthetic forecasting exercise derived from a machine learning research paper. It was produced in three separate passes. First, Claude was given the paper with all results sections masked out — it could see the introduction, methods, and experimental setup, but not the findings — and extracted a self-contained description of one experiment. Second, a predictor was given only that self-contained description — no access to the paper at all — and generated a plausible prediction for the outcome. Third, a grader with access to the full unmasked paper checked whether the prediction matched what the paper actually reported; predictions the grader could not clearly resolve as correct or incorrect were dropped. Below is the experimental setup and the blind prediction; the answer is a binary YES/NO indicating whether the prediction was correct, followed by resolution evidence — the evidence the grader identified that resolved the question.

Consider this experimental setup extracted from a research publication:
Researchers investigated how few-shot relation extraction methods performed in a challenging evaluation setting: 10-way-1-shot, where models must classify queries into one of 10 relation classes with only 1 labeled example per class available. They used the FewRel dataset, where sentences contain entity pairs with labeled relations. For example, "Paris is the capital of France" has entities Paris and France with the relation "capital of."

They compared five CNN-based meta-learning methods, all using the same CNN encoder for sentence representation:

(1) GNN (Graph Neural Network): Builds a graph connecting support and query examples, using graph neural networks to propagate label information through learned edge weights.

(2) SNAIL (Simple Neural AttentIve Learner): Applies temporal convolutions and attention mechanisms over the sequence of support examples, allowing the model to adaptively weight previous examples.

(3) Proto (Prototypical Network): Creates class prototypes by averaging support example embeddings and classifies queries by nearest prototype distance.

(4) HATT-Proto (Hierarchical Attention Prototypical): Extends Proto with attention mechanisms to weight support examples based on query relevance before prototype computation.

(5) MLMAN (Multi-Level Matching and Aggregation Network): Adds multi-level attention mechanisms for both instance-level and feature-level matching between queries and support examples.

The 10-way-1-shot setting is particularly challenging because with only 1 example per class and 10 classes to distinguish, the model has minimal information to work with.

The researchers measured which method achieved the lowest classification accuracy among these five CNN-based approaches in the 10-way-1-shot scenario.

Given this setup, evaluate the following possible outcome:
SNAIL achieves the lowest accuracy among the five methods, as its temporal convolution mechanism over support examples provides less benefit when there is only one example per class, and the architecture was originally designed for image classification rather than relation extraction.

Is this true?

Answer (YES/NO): YES